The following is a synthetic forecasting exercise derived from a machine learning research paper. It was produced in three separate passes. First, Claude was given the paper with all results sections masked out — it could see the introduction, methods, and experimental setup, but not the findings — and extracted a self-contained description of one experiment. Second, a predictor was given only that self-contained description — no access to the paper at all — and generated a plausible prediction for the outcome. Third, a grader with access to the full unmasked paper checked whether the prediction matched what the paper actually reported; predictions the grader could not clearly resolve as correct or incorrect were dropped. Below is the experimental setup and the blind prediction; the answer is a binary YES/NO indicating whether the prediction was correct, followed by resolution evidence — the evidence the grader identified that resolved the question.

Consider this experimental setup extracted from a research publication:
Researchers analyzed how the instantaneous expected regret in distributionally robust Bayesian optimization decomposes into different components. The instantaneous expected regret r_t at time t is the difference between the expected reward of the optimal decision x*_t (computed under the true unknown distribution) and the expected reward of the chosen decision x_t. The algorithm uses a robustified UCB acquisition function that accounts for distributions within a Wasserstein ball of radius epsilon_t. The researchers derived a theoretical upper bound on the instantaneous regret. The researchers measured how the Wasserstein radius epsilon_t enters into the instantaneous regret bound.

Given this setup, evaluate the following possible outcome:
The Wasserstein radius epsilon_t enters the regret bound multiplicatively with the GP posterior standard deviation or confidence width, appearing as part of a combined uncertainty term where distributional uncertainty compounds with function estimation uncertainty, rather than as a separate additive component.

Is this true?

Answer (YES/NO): NO